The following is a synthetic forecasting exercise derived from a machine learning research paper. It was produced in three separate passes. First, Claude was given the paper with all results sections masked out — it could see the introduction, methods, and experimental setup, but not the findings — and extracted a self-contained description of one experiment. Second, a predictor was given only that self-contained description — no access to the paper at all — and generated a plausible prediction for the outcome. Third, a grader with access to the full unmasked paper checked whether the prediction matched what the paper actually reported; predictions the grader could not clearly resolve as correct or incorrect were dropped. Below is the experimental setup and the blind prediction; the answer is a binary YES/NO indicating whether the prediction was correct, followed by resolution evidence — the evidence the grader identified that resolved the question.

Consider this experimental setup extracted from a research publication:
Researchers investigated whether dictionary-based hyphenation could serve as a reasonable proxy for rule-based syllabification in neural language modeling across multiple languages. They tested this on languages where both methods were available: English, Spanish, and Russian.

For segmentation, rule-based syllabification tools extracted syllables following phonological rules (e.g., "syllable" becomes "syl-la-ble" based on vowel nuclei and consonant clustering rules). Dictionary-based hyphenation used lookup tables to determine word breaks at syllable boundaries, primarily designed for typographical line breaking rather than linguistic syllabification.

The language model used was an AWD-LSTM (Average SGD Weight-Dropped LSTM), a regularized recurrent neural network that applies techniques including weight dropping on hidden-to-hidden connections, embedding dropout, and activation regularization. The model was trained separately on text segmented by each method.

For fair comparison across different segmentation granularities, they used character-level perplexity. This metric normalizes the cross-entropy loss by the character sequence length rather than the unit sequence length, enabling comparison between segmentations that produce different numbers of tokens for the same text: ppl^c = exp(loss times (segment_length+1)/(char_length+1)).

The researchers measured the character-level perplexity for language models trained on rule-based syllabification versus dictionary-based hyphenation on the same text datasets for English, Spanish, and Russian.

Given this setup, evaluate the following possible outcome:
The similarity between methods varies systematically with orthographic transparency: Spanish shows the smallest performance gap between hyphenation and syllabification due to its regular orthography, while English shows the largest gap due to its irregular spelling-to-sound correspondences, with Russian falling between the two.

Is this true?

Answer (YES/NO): NO